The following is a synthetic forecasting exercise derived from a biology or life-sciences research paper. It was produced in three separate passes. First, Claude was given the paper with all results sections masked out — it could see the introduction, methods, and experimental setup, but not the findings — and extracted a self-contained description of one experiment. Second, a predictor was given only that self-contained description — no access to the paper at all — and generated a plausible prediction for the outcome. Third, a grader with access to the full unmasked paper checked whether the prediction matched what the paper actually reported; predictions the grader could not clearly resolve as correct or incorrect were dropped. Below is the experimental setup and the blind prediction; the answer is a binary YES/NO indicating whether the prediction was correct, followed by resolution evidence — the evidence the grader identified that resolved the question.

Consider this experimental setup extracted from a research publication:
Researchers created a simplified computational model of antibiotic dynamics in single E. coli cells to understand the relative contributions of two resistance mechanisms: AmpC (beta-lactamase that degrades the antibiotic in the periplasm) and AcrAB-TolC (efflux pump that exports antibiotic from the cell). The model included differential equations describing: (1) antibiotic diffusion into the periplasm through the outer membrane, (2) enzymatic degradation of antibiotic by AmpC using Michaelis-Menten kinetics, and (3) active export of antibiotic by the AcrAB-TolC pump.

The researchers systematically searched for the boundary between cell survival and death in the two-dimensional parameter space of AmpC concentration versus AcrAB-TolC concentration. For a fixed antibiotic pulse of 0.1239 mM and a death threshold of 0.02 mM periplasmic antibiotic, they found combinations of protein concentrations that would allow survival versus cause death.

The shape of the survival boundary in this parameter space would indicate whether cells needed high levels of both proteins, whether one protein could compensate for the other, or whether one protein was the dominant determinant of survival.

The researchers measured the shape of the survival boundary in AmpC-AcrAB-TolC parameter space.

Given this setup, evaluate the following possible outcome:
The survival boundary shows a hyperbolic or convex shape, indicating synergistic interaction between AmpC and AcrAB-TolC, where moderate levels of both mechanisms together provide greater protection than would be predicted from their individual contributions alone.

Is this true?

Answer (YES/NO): NO